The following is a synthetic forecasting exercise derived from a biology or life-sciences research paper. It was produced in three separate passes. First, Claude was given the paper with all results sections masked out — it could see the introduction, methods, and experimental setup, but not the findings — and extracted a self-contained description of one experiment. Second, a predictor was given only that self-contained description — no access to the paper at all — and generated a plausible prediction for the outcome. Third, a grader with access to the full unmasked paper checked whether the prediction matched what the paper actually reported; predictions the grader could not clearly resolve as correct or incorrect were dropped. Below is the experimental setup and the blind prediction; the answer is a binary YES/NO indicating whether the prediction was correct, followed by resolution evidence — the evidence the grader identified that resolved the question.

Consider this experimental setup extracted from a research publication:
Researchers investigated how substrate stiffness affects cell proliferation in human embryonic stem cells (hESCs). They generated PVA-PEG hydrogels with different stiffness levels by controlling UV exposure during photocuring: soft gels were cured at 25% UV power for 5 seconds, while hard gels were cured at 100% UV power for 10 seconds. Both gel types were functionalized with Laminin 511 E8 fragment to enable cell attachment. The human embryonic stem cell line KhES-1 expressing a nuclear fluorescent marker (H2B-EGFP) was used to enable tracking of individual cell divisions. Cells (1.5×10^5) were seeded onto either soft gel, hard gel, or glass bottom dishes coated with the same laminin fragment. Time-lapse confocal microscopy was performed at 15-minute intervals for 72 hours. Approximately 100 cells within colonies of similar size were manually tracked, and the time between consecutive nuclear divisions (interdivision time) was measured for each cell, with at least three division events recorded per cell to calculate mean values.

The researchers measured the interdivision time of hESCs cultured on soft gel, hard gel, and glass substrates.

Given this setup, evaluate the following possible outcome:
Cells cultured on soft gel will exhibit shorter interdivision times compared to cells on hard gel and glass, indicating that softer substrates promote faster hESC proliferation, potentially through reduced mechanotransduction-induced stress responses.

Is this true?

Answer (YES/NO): NO